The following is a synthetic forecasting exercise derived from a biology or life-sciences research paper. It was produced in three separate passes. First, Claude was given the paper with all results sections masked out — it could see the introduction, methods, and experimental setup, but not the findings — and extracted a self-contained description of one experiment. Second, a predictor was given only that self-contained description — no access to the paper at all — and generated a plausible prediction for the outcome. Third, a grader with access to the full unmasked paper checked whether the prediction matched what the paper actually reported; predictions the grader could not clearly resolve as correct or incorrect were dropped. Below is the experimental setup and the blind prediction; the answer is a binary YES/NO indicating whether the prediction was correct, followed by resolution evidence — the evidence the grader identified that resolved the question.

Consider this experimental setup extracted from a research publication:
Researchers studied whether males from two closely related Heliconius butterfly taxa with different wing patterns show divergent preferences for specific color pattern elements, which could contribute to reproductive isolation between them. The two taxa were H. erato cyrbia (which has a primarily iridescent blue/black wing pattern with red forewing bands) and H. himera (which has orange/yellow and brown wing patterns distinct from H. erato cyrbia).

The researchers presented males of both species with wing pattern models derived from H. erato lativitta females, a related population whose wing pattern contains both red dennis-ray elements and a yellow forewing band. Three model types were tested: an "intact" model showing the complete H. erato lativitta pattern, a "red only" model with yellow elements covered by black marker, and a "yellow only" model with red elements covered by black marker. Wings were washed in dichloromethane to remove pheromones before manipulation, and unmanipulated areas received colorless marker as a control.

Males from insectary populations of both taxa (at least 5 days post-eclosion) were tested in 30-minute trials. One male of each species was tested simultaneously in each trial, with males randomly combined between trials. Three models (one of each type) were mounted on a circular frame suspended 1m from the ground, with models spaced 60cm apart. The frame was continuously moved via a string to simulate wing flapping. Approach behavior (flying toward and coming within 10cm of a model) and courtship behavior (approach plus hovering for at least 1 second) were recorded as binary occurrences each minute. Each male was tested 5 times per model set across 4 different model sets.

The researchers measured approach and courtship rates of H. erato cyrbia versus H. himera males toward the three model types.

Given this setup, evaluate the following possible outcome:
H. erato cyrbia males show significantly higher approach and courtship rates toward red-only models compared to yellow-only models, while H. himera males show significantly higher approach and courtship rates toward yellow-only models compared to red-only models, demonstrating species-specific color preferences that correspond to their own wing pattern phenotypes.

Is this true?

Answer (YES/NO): NO